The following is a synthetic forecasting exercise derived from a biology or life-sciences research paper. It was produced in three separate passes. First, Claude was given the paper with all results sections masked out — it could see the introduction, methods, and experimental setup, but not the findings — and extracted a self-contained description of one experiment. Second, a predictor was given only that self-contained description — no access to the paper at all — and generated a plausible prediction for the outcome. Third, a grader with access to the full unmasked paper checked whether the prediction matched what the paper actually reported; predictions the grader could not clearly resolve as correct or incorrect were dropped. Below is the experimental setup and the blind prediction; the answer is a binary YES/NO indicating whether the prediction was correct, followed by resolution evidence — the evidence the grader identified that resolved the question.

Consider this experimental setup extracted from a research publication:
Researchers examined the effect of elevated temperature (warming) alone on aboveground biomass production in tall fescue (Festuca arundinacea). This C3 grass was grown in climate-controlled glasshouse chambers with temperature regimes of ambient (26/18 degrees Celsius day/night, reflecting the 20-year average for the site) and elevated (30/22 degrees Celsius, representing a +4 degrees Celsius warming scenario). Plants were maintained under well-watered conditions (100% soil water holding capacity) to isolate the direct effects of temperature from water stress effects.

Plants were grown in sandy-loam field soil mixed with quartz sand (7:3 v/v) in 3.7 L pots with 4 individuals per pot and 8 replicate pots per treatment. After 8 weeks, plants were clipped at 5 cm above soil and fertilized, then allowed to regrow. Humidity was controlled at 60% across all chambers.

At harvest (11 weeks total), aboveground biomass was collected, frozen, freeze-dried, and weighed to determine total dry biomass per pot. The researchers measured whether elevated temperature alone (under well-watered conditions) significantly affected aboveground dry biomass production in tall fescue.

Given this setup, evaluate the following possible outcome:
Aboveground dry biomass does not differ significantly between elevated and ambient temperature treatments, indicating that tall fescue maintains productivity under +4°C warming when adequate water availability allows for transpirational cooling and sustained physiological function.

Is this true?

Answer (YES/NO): YES